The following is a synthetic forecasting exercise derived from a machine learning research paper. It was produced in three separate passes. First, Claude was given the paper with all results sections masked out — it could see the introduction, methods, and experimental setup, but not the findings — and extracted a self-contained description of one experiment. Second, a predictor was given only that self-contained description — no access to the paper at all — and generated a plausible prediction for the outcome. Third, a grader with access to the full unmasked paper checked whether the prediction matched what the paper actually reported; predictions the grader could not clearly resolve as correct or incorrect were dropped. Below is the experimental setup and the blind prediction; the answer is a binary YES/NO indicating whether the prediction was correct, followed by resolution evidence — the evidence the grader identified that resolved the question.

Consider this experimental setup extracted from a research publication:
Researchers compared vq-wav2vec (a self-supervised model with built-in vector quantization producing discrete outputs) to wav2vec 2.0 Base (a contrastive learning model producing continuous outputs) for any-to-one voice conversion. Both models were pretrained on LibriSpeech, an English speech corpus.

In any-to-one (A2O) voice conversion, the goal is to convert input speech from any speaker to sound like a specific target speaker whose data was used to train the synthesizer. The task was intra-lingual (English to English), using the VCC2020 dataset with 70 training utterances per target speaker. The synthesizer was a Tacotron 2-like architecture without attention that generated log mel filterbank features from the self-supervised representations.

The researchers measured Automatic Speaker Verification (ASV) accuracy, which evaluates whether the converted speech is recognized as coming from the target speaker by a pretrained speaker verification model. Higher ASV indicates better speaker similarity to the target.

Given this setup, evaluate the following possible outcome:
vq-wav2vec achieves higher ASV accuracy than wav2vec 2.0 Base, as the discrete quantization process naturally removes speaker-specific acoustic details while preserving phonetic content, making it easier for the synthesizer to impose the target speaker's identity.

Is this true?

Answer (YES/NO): YES